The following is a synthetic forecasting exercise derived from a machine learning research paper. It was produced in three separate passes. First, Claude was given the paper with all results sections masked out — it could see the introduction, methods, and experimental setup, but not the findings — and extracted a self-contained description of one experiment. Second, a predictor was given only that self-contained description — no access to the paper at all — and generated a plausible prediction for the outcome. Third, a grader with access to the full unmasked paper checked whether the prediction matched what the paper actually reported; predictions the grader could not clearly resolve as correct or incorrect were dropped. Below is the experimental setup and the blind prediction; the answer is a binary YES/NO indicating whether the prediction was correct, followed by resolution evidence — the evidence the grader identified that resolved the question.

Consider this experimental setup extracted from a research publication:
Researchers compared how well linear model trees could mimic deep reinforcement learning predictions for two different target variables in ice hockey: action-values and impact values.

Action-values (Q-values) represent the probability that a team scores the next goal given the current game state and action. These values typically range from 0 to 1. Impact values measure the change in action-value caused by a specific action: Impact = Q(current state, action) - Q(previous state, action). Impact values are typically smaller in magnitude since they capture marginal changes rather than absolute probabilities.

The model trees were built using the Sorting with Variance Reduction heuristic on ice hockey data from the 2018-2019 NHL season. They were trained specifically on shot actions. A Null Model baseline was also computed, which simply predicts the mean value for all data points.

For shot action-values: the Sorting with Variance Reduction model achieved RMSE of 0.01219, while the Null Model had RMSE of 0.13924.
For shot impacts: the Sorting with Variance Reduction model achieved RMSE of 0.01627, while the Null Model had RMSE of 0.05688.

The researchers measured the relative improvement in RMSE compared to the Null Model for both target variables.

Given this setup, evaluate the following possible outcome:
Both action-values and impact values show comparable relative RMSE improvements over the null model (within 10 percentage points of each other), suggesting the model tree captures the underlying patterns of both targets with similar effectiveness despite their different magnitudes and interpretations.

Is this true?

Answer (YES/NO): NO